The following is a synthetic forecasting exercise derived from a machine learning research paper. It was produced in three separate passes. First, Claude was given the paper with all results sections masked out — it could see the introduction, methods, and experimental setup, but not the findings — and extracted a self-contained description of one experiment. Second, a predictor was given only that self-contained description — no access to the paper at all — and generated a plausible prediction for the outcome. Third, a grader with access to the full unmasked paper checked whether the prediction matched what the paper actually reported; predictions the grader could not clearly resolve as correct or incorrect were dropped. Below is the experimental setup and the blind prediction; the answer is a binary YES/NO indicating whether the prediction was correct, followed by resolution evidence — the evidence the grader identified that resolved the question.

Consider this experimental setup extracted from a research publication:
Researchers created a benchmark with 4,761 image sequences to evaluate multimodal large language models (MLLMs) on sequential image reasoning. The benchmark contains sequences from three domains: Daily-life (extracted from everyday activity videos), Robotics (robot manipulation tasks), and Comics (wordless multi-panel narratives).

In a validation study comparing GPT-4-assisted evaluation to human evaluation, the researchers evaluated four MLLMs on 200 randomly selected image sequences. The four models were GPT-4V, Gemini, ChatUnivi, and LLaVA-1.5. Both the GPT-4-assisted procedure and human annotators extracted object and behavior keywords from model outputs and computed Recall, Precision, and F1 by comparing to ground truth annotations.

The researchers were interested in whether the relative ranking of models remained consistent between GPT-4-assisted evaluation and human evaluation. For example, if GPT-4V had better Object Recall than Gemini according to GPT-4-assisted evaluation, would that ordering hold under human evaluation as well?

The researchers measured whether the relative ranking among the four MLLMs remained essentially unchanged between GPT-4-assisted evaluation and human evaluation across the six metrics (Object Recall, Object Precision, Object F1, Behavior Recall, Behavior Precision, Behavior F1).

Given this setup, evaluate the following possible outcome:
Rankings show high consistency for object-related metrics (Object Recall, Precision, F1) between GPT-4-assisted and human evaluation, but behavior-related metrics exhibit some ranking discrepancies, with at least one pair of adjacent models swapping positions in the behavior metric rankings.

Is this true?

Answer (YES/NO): NO